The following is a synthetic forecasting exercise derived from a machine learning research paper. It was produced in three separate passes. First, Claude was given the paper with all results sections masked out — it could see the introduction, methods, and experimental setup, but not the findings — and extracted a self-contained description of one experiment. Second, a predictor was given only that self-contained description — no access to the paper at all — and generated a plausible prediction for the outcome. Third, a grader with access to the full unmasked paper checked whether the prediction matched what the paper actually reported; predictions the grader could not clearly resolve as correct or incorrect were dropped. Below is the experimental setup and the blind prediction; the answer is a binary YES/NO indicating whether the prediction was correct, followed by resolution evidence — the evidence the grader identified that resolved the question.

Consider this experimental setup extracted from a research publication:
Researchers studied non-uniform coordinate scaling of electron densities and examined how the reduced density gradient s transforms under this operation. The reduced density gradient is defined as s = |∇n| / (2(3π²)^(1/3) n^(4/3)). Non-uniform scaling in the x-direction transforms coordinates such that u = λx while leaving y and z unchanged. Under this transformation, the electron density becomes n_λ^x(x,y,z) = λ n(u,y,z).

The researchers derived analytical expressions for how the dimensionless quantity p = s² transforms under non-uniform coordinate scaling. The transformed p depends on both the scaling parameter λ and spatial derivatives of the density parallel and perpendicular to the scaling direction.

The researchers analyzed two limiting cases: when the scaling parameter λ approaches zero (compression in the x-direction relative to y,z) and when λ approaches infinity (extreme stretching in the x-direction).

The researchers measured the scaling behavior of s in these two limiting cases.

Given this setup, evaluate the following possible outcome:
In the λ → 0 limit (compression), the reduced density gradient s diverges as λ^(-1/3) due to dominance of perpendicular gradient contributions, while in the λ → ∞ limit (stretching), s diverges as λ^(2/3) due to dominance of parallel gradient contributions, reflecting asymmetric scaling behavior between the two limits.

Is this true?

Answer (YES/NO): YES